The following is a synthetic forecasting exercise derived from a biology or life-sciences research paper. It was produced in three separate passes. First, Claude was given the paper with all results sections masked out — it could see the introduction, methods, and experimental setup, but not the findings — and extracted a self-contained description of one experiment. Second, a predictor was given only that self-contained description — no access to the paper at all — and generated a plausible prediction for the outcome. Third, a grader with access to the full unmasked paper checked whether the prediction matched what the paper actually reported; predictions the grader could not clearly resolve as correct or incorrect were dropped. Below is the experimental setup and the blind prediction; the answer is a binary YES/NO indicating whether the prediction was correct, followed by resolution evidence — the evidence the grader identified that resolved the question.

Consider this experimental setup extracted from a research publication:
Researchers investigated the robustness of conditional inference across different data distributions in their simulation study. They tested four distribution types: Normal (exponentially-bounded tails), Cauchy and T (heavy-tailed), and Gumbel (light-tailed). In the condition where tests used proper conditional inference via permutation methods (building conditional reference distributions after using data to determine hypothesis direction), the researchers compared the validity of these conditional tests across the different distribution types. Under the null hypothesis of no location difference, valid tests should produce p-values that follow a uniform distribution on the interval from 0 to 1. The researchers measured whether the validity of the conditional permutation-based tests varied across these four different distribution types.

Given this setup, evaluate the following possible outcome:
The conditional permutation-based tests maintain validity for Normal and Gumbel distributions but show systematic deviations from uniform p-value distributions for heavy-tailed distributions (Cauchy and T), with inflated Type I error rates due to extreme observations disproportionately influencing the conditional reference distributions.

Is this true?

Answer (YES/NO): NO